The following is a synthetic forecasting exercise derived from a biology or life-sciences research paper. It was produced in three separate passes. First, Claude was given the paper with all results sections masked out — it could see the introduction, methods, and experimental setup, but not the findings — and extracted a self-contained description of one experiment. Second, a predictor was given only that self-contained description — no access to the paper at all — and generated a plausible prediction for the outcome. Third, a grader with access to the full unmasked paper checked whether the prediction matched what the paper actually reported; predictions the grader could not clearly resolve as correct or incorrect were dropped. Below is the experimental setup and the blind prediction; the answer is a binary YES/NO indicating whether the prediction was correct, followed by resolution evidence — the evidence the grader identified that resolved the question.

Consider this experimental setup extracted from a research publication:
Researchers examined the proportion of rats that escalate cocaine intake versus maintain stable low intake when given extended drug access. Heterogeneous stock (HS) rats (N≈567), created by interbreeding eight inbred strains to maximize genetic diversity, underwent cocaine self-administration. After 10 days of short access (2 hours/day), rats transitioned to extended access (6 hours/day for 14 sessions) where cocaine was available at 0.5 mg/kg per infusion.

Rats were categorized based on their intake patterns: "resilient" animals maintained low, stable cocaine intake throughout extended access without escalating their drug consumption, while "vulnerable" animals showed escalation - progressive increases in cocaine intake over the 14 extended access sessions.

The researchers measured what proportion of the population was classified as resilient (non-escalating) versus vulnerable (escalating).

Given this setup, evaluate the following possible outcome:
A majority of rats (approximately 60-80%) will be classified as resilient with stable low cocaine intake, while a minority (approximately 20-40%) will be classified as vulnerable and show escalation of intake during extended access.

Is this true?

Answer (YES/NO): NO